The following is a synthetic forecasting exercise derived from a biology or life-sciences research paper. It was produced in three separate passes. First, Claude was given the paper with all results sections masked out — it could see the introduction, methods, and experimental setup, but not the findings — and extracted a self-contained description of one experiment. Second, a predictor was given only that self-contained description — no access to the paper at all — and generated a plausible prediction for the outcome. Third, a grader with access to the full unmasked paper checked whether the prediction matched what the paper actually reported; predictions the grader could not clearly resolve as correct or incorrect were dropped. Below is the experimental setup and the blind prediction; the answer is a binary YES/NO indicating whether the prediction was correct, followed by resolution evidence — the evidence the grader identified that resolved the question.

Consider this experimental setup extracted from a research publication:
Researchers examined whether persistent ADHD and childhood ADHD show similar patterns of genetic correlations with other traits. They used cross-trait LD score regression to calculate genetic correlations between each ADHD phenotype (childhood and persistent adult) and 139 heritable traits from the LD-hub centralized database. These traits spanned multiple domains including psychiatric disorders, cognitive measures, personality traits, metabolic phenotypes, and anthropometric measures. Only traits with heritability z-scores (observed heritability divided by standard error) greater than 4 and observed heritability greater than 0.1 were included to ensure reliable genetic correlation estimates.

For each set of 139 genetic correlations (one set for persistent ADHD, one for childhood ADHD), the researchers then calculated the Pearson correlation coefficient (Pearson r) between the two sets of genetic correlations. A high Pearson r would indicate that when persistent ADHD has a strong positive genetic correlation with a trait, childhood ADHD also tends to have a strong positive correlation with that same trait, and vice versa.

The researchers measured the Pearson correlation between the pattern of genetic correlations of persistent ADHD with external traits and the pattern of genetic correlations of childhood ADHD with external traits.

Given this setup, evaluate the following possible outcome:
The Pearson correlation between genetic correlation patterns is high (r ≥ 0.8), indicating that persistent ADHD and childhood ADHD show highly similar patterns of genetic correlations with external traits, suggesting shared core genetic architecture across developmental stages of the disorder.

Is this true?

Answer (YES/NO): YES